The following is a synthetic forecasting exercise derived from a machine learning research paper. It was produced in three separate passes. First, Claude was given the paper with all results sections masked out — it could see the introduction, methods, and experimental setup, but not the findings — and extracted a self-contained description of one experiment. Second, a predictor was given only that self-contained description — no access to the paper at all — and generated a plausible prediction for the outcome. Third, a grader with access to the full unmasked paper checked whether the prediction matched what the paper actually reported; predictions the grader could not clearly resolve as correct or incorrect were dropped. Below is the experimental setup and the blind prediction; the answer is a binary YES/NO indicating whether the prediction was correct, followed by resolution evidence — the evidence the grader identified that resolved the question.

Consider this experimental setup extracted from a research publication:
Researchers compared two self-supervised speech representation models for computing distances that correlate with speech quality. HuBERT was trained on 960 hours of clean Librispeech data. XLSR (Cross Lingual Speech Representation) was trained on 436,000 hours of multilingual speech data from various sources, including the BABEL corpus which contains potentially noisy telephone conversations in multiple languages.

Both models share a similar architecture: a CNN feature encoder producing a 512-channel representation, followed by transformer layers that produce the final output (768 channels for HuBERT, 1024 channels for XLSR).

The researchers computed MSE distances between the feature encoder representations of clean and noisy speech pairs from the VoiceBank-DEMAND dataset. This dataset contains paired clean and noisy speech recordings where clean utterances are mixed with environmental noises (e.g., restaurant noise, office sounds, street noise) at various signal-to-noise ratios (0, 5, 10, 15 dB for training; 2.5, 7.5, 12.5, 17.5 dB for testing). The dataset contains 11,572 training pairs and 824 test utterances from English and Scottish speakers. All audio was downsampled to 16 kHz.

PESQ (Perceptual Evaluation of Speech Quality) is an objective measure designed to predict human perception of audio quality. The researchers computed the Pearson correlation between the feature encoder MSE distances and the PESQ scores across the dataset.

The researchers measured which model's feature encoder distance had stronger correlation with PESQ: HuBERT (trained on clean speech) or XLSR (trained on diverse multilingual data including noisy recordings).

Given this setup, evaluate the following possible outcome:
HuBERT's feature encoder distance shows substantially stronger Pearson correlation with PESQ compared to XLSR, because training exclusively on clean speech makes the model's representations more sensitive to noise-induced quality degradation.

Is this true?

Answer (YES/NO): NO